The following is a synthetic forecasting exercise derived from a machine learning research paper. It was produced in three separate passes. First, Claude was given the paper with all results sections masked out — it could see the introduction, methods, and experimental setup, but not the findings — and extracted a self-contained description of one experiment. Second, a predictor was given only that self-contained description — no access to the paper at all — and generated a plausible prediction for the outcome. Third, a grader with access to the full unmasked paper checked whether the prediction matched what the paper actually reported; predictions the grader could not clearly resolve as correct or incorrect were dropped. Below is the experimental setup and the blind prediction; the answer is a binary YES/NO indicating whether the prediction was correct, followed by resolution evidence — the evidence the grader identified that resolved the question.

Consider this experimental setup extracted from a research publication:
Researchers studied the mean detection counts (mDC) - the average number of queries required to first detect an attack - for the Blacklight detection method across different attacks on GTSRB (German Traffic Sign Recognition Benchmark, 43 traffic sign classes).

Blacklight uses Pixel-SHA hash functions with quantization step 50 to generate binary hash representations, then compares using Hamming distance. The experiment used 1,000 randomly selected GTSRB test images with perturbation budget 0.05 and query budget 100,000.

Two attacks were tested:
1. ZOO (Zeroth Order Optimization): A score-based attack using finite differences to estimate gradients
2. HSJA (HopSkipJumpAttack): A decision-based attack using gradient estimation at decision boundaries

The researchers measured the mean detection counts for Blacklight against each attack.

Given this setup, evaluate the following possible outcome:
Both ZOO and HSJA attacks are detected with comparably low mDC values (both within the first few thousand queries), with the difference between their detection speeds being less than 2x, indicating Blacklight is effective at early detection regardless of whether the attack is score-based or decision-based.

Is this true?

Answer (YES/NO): NO